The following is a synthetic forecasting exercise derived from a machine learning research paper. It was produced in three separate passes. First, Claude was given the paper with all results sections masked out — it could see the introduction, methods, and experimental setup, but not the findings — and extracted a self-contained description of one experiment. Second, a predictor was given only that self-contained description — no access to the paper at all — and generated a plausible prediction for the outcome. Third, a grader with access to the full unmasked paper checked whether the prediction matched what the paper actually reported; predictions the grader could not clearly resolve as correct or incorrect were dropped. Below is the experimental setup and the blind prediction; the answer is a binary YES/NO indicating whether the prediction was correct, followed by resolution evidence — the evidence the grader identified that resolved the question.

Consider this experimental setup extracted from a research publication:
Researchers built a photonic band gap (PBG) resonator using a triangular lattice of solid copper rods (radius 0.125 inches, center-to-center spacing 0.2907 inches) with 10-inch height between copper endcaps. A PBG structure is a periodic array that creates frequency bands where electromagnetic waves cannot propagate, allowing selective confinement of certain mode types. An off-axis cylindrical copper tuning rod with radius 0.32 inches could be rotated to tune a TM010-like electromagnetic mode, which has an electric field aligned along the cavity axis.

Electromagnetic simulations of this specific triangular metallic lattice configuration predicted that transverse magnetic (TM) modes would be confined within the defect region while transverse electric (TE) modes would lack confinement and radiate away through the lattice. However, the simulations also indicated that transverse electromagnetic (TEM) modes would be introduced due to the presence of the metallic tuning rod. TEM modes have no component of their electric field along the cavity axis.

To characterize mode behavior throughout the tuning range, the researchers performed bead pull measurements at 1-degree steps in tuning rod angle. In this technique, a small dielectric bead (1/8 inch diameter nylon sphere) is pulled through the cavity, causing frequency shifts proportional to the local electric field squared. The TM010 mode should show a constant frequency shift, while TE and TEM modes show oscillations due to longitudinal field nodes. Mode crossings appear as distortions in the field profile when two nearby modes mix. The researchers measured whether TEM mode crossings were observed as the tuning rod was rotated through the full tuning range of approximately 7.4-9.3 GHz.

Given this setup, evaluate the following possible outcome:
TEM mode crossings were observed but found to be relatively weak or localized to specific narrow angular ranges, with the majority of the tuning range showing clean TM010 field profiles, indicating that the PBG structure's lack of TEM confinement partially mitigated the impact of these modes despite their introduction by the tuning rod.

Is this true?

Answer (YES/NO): NO